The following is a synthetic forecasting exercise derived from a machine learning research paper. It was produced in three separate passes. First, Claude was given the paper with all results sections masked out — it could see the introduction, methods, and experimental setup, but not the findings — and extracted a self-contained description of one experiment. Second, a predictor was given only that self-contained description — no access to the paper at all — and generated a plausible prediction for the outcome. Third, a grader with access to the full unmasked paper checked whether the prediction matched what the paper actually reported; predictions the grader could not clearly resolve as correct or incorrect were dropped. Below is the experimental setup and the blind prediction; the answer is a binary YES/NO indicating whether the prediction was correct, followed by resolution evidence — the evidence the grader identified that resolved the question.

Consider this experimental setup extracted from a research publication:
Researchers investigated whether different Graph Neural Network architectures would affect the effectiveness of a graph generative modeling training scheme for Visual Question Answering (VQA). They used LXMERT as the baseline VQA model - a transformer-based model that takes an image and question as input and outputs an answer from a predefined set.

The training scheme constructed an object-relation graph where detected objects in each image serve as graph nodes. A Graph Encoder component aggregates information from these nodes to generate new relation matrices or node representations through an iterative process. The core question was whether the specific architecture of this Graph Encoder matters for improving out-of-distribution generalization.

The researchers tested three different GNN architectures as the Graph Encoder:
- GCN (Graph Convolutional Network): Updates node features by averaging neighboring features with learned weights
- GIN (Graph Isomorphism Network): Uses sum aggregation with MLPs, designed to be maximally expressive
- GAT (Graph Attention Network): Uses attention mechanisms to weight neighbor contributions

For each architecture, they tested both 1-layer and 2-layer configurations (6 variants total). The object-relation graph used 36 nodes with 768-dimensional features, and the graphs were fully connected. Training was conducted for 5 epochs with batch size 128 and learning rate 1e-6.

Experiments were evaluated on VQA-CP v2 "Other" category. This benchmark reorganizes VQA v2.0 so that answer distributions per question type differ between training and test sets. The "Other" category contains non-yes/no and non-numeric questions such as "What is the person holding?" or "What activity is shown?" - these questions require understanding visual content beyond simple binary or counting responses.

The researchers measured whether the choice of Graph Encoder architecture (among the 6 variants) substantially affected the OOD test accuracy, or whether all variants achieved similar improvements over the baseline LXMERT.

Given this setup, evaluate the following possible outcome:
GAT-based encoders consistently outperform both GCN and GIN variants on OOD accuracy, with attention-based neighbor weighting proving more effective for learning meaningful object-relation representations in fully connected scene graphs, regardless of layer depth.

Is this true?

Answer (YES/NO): NO